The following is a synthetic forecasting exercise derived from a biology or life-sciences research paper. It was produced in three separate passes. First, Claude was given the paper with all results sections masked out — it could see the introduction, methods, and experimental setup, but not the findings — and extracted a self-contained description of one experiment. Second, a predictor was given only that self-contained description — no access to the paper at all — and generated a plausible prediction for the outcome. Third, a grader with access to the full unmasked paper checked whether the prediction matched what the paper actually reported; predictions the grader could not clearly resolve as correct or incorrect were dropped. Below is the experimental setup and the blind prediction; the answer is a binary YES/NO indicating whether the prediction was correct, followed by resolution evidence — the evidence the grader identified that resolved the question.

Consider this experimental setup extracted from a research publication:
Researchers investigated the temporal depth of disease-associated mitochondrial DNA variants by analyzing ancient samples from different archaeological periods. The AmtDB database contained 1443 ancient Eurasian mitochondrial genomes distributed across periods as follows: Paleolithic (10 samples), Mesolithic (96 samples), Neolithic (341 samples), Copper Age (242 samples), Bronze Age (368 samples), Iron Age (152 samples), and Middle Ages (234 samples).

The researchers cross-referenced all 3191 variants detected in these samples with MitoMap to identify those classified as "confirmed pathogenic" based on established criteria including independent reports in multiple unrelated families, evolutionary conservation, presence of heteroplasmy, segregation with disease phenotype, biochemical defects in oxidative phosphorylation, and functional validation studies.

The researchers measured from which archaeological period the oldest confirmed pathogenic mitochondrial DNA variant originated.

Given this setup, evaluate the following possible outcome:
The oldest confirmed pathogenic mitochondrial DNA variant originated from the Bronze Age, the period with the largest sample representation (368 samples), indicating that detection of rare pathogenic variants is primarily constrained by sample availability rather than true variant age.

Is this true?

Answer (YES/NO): NO